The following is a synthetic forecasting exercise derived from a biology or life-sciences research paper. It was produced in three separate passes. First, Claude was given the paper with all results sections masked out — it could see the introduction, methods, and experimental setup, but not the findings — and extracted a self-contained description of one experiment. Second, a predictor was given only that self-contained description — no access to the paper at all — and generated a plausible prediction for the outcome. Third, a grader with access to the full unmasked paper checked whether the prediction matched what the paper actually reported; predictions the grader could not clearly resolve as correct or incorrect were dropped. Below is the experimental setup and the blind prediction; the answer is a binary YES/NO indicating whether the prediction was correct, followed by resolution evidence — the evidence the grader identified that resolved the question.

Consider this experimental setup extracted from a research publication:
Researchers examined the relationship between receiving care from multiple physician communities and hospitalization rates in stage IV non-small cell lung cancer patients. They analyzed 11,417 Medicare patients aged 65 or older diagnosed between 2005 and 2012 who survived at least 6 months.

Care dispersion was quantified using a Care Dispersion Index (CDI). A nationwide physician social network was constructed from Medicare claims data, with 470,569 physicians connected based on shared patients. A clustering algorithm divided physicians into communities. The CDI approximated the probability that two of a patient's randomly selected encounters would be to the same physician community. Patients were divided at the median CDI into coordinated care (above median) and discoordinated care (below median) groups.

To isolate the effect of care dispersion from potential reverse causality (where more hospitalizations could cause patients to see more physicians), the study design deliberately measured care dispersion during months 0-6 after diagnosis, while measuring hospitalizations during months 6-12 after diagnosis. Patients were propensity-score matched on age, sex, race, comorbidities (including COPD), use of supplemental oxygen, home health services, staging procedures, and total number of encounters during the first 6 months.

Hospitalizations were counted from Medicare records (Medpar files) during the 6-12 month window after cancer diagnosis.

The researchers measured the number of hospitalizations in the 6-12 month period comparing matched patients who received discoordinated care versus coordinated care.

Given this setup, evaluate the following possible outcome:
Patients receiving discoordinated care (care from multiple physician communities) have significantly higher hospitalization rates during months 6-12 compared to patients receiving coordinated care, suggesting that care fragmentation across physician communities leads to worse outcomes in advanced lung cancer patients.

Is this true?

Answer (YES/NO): NO